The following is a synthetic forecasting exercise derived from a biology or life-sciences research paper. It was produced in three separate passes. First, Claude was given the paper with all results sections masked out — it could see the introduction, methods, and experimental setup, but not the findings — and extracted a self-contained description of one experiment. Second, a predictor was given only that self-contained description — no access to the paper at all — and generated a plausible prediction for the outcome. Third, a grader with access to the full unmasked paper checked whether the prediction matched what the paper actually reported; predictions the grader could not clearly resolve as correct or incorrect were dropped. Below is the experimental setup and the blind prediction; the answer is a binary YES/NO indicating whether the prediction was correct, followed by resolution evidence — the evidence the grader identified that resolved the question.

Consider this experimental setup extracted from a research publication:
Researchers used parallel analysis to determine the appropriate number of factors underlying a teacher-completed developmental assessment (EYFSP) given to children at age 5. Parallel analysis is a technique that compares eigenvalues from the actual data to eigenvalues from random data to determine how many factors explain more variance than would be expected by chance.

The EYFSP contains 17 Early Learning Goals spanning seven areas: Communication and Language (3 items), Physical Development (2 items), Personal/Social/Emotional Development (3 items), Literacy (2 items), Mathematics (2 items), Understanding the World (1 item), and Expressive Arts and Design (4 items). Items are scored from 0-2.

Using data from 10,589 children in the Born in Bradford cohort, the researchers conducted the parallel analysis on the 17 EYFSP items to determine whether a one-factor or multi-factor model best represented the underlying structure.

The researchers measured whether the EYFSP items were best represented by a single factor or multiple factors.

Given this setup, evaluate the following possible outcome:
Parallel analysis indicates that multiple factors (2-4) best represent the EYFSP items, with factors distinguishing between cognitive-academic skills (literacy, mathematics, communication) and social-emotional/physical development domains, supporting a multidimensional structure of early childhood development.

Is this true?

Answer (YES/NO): NO